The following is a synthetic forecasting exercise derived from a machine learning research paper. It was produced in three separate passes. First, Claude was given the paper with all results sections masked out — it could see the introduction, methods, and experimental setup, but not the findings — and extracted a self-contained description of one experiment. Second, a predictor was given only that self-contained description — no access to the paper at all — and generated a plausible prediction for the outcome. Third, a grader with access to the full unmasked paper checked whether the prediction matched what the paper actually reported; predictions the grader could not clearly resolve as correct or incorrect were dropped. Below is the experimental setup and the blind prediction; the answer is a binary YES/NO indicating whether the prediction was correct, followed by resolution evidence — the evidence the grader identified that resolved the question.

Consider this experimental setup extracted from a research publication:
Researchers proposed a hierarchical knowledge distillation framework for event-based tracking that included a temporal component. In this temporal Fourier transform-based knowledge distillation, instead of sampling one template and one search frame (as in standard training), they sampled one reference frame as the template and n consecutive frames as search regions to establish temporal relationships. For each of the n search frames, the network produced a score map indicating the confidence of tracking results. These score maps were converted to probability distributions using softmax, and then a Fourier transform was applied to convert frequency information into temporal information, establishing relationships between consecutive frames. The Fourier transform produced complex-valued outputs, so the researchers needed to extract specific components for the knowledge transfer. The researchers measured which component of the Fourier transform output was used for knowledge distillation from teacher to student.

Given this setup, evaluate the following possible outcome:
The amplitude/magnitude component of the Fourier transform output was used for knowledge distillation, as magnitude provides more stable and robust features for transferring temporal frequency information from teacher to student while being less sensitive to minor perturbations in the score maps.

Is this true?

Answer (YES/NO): NO